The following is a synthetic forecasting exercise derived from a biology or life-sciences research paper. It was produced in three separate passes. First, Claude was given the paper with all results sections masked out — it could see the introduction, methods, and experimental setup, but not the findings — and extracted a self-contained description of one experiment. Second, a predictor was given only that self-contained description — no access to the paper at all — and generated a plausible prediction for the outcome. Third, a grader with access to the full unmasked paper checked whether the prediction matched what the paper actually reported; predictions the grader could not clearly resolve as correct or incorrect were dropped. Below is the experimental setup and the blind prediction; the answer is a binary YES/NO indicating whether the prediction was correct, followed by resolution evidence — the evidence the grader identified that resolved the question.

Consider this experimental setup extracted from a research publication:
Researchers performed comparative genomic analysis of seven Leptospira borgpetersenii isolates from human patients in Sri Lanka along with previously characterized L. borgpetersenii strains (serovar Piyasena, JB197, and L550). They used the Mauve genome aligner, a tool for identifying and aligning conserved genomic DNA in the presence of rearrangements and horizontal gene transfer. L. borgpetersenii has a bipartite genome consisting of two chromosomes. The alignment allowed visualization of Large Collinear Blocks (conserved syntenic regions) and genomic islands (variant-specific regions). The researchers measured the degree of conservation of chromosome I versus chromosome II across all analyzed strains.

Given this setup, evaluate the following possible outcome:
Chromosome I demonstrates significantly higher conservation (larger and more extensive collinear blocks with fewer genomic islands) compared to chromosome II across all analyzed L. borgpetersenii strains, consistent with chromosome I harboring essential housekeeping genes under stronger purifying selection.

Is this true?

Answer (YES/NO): NO